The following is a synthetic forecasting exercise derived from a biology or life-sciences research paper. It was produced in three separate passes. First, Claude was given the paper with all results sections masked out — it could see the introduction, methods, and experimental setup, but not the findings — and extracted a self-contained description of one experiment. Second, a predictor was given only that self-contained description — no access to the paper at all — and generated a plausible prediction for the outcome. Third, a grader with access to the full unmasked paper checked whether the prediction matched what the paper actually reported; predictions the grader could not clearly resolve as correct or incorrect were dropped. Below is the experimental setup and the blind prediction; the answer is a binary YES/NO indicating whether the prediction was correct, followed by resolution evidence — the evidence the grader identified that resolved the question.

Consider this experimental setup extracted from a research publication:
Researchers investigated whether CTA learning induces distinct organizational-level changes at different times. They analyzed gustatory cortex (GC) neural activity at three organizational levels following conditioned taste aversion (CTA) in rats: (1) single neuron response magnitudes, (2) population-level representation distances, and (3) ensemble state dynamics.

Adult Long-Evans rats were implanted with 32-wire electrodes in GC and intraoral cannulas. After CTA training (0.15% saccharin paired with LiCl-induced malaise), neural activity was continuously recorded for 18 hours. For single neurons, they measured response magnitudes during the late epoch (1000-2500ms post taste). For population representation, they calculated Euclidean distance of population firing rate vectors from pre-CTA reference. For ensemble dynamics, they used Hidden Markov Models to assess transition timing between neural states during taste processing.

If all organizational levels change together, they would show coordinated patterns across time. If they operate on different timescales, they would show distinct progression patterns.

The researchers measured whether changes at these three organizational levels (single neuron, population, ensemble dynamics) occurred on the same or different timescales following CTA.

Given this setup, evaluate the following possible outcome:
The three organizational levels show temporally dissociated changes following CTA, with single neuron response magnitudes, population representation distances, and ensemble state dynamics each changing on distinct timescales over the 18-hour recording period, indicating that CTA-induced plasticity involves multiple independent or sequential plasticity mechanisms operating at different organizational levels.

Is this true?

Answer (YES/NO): YES